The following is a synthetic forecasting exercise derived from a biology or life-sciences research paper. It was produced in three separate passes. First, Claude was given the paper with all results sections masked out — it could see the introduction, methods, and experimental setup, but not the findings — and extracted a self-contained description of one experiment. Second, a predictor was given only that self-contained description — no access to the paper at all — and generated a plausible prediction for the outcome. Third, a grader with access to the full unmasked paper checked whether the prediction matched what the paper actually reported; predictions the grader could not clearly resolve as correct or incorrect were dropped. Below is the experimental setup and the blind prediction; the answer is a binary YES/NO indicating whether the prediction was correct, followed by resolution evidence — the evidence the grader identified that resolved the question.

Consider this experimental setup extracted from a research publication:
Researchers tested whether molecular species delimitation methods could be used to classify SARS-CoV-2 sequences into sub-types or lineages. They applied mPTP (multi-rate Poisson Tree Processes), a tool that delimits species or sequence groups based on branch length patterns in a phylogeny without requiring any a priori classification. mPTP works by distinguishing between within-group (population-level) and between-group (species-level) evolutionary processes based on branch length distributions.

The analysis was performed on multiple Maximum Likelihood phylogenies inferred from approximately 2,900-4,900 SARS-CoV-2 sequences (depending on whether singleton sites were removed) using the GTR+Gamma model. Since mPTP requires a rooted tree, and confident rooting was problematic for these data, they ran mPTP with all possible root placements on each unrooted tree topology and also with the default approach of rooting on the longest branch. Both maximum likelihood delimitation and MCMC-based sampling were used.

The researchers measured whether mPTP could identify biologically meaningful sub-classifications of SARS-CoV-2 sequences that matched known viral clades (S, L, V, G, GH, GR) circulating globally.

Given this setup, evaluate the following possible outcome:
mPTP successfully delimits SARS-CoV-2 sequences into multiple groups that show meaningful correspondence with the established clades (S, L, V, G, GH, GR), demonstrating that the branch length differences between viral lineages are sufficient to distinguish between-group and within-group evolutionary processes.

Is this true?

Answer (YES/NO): NO